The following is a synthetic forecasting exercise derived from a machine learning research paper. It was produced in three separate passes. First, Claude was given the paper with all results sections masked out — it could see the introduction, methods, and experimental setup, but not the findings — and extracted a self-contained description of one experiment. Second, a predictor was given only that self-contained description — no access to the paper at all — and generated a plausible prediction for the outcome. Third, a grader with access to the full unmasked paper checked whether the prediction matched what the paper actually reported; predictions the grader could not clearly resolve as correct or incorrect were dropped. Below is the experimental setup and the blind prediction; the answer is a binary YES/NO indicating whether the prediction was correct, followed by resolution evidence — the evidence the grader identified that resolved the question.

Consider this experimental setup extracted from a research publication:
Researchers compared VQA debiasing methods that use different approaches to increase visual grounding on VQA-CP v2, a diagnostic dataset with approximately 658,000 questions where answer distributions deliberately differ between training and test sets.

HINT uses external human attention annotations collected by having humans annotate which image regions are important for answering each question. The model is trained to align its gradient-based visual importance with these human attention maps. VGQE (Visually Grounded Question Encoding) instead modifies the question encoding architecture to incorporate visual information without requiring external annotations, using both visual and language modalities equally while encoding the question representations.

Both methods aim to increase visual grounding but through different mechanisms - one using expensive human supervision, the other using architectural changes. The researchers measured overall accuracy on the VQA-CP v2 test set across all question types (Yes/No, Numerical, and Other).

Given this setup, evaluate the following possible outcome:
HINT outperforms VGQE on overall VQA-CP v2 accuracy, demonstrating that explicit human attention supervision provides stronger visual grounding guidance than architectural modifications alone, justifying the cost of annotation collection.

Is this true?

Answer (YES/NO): NO